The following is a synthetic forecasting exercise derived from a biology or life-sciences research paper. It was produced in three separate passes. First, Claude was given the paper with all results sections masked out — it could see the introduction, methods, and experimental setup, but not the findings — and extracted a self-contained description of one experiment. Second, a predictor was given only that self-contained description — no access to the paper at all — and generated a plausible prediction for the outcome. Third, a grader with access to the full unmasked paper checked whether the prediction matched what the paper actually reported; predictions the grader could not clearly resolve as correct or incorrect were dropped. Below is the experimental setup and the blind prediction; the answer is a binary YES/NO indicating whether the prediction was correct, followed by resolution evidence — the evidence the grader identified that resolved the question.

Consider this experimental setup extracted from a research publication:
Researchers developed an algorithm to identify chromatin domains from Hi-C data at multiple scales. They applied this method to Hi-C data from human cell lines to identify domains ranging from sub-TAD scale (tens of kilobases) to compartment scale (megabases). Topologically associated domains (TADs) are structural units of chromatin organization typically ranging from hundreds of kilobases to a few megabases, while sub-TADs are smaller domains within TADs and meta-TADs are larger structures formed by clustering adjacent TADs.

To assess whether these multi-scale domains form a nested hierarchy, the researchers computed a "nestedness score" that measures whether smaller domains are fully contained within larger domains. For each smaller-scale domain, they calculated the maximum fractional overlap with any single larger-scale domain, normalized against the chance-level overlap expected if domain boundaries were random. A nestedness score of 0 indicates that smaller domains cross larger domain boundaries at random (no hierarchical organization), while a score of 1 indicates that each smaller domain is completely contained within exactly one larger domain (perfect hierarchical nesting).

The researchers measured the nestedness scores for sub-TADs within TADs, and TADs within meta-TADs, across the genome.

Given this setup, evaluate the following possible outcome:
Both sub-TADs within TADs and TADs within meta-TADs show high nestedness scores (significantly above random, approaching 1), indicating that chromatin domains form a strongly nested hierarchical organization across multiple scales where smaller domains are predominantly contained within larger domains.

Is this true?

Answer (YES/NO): YES